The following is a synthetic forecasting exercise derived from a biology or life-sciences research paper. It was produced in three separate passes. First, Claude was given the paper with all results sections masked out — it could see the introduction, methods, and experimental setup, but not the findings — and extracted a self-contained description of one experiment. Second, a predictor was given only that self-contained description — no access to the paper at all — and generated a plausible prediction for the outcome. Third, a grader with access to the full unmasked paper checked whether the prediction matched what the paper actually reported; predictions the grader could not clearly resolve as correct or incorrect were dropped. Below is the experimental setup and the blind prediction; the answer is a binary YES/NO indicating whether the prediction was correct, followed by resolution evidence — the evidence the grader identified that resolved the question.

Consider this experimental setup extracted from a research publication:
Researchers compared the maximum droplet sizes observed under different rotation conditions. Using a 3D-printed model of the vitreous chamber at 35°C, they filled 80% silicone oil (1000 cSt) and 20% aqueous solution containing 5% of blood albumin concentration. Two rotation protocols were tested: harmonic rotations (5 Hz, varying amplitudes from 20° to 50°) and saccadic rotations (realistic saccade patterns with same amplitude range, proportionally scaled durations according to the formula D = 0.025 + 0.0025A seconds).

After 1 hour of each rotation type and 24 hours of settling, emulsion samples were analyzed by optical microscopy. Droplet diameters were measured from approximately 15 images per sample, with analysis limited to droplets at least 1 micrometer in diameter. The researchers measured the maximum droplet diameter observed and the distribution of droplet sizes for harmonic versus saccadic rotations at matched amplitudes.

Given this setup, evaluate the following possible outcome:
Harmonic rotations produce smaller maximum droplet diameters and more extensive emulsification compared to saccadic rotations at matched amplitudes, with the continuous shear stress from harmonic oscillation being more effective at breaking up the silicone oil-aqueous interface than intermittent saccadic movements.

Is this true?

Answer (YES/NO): YES